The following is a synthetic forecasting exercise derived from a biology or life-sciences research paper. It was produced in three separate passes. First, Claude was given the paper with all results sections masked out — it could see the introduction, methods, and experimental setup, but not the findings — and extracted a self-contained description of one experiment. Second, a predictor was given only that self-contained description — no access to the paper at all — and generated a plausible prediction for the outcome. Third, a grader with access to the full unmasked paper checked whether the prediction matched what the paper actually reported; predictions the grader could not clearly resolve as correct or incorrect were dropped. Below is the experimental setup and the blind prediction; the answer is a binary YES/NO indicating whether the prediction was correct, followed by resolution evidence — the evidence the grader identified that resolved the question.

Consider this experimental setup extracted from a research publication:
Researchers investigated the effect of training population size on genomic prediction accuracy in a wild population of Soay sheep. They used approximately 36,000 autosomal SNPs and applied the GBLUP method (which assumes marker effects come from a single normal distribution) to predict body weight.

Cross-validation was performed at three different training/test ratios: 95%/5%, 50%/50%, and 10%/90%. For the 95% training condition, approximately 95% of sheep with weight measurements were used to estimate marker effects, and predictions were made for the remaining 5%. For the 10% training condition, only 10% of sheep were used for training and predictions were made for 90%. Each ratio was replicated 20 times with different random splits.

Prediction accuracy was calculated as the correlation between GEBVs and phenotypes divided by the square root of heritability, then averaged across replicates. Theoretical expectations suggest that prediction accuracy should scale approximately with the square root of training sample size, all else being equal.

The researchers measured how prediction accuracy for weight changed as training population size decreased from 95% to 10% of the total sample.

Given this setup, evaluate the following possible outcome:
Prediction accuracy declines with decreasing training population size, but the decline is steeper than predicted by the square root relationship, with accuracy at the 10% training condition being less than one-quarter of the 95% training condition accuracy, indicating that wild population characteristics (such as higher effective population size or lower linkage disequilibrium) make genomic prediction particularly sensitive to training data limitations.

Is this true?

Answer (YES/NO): NO